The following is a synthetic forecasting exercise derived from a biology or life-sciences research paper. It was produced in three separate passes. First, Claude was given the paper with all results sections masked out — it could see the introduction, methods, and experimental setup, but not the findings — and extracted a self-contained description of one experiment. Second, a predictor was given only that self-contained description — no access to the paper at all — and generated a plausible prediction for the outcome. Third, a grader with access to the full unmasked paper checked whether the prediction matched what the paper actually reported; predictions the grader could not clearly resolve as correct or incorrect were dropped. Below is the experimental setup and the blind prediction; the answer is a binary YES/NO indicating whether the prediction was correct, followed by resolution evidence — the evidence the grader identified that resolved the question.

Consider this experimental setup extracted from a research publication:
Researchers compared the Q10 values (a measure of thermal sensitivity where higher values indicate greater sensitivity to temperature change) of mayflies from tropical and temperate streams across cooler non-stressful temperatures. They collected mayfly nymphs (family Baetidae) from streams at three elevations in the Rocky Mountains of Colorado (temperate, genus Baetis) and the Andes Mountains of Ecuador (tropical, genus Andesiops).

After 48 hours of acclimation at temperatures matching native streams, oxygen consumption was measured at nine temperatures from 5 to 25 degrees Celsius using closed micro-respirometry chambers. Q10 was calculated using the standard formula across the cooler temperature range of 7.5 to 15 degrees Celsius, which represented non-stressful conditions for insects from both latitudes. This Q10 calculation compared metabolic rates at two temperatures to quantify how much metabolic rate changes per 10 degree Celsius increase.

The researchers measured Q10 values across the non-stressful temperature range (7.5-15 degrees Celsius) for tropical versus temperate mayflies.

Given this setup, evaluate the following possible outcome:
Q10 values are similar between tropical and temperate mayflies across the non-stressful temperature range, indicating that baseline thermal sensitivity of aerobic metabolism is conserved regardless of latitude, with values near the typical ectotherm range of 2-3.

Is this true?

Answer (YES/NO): NO